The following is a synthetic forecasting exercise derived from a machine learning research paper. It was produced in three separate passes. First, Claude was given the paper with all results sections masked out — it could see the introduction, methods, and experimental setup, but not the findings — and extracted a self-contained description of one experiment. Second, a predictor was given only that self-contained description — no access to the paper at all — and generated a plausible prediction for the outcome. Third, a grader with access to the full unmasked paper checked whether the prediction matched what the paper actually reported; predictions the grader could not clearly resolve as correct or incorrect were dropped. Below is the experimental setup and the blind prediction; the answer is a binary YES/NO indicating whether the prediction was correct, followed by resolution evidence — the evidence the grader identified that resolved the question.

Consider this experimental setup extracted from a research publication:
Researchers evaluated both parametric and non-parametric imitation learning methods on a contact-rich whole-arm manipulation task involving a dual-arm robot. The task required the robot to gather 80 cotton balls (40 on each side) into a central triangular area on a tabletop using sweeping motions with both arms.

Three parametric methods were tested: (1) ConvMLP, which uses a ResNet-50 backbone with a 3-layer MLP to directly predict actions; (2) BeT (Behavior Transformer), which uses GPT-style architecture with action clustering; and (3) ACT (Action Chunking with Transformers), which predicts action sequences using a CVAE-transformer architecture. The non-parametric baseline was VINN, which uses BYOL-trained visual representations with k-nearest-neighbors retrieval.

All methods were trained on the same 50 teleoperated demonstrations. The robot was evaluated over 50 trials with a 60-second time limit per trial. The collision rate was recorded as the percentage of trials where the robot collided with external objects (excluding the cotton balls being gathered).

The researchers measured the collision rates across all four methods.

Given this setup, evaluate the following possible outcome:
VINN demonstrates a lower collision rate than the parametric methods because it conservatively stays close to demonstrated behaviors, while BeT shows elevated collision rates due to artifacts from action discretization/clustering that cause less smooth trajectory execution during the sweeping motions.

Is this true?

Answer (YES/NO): NO